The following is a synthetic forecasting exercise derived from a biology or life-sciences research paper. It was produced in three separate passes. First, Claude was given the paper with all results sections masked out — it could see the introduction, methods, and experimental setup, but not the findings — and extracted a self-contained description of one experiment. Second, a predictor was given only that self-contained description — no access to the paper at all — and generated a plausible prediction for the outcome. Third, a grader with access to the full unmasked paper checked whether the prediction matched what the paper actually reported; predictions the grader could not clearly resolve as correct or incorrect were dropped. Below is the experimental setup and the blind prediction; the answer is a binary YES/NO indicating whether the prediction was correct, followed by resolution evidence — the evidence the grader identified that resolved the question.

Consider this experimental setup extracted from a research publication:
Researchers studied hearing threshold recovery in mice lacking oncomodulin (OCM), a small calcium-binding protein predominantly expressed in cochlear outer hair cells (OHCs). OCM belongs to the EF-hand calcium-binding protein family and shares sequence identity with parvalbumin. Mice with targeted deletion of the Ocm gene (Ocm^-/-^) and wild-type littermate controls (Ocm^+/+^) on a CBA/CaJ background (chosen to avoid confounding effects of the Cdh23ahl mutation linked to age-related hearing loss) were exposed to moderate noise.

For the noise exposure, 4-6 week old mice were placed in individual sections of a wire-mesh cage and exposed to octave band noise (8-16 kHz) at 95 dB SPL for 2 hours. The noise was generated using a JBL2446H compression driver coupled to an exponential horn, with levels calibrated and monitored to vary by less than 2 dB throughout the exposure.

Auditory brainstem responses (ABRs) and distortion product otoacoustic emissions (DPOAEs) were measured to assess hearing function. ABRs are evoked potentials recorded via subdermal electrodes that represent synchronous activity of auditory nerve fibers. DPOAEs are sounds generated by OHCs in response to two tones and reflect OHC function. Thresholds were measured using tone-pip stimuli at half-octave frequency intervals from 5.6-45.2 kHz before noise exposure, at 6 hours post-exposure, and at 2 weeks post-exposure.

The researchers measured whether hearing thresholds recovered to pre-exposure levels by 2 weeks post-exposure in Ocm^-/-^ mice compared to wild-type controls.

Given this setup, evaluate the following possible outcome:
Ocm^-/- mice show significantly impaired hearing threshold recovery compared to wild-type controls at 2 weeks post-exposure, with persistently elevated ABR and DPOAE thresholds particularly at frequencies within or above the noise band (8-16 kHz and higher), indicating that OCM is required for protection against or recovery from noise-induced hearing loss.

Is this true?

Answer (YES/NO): YES